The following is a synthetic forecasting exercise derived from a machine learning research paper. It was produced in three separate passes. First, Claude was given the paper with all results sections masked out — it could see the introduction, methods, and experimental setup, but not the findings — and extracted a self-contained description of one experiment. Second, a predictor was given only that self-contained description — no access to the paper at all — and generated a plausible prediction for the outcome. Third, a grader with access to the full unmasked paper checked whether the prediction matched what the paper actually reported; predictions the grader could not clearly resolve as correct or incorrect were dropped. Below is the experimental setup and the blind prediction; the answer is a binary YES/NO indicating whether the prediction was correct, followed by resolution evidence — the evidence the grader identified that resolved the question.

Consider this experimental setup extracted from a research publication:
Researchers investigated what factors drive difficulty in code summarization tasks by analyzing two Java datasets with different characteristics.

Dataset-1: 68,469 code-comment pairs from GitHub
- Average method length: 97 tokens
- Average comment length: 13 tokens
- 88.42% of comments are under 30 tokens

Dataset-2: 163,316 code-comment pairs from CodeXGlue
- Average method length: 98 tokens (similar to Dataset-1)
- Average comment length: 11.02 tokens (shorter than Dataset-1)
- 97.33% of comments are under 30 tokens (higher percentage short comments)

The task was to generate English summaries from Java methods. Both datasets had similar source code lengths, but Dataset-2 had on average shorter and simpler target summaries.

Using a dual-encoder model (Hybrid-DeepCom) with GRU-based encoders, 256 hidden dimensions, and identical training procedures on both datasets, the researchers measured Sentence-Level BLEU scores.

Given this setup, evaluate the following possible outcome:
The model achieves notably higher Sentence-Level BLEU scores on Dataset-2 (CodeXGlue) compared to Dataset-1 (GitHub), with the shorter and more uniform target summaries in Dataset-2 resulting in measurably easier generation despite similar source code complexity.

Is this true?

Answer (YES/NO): NO